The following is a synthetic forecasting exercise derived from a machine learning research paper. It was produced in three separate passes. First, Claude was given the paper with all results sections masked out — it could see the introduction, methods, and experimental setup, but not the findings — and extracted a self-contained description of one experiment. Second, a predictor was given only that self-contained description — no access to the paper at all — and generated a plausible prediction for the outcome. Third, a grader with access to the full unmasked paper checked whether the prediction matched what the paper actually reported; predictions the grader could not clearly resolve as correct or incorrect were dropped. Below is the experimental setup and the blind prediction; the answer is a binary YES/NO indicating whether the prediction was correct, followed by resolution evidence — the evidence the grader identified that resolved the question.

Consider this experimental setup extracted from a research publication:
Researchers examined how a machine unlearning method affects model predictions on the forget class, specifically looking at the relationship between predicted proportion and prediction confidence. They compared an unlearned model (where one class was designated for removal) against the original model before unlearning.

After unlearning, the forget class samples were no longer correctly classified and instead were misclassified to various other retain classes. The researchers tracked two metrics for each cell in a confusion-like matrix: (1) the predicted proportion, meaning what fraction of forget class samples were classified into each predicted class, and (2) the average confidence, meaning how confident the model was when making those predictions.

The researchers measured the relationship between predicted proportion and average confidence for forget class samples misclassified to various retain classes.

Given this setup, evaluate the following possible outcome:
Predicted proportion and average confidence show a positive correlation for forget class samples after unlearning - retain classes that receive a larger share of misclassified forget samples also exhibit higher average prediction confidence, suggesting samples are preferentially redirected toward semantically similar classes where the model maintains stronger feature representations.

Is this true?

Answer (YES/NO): NO